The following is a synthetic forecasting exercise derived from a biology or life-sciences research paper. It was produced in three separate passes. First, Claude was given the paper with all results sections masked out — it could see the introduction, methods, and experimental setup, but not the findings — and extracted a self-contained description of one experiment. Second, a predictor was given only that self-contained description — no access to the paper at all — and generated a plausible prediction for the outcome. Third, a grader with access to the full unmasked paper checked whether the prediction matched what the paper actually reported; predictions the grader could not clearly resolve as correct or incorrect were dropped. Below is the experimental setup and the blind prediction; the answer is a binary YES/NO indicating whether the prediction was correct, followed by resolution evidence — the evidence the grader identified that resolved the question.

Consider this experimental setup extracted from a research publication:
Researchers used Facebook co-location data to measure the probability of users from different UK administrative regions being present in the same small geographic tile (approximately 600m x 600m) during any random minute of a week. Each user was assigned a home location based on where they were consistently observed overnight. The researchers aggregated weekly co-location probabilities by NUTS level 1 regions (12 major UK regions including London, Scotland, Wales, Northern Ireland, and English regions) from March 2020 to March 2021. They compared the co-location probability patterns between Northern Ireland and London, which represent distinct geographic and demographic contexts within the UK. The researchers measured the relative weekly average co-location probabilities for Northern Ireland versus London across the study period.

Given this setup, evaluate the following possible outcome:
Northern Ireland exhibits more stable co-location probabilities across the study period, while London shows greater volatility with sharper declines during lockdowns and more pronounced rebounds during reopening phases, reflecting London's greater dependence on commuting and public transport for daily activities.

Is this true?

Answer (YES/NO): NO